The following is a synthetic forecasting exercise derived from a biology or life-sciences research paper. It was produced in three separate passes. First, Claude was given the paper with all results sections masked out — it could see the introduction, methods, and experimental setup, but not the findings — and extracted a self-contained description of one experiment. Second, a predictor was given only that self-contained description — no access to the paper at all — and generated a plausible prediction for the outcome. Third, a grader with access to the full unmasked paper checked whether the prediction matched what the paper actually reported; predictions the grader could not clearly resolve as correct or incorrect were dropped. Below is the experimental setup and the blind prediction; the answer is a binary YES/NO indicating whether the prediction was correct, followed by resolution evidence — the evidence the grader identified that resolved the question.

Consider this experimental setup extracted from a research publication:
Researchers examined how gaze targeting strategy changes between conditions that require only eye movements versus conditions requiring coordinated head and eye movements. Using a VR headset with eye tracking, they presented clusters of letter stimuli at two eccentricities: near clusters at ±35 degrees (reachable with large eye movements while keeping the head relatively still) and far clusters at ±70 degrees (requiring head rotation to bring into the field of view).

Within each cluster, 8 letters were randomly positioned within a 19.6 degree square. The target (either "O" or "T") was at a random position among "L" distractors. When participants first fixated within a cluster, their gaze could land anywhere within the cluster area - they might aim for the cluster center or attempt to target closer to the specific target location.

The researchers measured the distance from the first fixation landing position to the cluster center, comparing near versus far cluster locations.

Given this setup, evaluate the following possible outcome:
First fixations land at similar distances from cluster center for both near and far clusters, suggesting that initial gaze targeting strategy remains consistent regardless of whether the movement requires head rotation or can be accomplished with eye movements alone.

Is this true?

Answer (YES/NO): NO